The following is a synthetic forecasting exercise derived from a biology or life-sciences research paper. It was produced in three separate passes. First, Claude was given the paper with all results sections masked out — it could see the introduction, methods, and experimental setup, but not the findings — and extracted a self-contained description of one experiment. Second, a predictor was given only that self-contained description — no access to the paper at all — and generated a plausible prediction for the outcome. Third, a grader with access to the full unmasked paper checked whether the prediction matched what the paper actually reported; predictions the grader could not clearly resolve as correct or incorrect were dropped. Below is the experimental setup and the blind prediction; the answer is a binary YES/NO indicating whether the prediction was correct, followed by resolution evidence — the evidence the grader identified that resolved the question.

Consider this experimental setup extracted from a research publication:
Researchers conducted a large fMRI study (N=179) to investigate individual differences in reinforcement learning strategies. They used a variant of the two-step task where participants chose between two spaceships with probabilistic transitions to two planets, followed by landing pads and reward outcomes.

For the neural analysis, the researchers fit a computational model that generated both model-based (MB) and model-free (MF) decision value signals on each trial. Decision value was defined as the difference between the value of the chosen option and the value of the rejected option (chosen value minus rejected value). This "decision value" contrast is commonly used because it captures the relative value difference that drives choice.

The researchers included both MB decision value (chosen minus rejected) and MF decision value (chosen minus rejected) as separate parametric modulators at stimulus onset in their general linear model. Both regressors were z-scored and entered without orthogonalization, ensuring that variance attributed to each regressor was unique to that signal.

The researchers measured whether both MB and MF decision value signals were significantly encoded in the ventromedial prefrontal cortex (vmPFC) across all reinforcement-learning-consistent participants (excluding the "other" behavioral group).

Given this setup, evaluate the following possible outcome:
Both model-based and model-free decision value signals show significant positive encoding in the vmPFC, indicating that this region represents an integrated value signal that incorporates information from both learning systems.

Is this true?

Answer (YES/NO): NO